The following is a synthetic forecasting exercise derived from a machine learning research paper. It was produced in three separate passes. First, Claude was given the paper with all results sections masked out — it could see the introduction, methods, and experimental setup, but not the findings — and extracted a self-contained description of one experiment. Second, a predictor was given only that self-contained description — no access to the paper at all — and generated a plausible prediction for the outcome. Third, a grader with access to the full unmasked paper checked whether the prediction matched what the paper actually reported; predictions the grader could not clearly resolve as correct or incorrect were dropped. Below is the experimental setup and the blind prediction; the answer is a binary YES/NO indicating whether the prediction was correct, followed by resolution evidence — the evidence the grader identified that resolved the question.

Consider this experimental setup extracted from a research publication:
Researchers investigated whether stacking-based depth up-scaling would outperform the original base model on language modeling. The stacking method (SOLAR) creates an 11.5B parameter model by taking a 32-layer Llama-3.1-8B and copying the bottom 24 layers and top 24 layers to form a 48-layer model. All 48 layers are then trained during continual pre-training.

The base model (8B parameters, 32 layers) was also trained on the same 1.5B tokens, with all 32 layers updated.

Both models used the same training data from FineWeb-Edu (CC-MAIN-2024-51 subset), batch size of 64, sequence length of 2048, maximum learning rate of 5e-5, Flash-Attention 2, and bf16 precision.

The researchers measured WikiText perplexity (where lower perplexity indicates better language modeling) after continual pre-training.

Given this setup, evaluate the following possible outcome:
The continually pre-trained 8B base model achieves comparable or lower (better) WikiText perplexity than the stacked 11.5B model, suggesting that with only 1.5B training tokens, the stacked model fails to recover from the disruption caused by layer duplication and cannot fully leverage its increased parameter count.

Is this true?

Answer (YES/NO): YES